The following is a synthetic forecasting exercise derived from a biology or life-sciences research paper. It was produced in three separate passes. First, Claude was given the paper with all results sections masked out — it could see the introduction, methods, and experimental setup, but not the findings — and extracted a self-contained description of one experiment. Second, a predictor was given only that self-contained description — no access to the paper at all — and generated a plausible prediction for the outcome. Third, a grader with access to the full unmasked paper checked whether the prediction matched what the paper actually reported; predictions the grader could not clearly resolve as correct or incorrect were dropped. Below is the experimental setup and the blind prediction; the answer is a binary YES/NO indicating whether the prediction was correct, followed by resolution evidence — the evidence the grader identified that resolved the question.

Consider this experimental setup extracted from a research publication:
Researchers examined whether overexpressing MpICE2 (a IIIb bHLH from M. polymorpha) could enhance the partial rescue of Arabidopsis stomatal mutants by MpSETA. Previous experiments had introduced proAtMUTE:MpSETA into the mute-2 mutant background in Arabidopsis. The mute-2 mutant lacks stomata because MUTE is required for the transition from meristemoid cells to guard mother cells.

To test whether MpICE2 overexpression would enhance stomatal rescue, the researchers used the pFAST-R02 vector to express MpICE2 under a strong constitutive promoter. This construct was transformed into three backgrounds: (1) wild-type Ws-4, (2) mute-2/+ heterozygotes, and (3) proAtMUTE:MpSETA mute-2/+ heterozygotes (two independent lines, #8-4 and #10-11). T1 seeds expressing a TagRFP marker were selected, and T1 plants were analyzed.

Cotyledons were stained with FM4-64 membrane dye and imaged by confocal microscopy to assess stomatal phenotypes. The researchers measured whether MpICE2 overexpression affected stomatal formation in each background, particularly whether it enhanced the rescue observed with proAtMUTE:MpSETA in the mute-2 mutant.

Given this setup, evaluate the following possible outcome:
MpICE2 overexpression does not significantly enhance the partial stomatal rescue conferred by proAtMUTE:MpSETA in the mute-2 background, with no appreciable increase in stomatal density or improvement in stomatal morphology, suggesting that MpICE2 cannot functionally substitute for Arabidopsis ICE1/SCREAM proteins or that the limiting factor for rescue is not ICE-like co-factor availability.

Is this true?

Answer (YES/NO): YES